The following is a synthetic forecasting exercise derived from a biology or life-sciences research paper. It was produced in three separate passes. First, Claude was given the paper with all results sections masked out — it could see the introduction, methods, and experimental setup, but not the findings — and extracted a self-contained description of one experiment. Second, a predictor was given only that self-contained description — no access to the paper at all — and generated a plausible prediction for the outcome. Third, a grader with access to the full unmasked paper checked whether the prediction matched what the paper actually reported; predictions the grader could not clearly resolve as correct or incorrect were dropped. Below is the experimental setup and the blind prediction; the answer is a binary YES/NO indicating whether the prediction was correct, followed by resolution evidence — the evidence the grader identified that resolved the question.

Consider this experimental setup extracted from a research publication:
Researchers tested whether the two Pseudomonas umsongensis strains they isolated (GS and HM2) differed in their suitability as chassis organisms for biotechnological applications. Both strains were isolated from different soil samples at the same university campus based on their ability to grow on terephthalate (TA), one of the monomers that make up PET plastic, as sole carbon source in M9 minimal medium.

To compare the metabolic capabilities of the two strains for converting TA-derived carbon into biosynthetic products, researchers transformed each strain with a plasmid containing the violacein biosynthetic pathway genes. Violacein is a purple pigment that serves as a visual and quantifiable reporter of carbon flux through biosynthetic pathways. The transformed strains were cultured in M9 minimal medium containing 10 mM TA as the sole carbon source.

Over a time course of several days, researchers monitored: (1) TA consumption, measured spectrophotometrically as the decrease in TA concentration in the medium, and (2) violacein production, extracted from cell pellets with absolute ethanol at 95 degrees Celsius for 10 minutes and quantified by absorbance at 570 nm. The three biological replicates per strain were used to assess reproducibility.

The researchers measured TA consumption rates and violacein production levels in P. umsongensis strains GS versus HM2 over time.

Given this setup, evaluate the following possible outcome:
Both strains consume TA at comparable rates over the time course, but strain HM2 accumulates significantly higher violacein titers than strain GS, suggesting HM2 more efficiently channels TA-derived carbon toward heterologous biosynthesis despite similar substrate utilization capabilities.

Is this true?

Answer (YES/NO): NO